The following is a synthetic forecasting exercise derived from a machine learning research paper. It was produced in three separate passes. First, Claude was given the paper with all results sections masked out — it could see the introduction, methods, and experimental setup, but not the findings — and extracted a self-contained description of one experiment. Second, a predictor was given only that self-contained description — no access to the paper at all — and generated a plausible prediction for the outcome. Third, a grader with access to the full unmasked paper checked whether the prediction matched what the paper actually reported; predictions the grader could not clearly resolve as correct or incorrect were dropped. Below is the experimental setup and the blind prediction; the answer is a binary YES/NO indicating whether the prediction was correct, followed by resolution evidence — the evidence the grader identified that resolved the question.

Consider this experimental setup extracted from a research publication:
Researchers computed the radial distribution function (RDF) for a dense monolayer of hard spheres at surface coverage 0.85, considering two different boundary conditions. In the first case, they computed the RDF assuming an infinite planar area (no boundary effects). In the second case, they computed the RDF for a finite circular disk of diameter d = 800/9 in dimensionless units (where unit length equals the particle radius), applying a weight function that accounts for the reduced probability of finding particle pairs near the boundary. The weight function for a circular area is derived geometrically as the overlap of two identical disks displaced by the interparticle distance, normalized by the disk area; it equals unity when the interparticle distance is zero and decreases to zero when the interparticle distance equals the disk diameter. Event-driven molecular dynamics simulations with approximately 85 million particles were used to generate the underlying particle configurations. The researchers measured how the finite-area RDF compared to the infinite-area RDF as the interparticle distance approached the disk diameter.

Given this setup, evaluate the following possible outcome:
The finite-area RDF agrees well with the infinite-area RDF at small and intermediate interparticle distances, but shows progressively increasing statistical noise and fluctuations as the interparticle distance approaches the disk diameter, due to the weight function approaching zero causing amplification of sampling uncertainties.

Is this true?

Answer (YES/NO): NO